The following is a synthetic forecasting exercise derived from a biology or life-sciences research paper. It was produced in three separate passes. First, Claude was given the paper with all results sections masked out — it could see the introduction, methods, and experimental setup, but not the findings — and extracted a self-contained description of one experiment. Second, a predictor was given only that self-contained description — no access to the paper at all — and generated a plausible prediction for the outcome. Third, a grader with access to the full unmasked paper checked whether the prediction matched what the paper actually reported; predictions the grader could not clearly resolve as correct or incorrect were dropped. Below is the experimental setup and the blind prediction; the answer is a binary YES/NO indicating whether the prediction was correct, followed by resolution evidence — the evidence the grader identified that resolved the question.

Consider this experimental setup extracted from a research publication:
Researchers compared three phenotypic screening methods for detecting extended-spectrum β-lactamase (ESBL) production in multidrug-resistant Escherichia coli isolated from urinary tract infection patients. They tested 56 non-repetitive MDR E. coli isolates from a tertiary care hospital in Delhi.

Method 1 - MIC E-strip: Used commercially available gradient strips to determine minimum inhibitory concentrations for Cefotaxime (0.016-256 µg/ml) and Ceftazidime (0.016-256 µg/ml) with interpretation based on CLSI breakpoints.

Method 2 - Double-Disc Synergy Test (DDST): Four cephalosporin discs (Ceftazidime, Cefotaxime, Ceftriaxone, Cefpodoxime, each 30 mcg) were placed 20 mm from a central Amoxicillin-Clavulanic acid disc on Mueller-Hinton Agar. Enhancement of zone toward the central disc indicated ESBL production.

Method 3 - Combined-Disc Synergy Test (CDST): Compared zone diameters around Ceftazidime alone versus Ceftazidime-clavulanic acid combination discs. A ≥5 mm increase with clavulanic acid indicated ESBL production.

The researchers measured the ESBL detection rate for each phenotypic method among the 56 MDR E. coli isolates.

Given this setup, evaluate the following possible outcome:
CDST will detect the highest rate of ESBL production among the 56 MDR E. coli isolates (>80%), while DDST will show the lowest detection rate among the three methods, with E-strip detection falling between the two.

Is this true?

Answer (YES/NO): NO